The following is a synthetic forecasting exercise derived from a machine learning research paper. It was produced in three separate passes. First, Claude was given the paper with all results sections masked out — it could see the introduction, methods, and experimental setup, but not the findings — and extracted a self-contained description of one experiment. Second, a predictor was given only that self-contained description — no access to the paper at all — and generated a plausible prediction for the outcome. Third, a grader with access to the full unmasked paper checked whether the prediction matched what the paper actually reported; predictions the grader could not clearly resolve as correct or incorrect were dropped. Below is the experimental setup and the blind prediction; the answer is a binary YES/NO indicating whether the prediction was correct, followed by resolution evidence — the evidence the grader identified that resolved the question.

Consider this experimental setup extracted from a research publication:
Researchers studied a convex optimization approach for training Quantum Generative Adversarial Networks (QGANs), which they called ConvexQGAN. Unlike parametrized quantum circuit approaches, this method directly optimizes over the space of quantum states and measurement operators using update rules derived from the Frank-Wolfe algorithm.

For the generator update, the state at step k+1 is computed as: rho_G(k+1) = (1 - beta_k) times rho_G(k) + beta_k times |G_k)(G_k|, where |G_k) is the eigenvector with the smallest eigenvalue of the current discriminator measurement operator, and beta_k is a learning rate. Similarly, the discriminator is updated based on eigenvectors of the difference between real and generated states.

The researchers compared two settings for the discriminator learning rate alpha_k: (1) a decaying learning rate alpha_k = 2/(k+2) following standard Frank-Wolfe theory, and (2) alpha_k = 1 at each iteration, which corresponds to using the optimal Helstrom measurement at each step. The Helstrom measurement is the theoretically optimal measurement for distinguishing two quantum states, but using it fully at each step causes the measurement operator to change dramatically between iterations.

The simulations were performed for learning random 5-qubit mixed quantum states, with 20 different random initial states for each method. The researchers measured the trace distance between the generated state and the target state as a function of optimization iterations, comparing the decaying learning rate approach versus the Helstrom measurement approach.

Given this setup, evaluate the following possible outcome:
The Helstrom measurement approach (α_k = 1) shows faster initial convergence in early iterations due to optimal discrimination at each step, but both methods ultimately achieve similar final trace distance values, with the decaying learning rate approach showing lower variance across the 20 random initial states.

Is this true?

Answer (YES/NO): NO